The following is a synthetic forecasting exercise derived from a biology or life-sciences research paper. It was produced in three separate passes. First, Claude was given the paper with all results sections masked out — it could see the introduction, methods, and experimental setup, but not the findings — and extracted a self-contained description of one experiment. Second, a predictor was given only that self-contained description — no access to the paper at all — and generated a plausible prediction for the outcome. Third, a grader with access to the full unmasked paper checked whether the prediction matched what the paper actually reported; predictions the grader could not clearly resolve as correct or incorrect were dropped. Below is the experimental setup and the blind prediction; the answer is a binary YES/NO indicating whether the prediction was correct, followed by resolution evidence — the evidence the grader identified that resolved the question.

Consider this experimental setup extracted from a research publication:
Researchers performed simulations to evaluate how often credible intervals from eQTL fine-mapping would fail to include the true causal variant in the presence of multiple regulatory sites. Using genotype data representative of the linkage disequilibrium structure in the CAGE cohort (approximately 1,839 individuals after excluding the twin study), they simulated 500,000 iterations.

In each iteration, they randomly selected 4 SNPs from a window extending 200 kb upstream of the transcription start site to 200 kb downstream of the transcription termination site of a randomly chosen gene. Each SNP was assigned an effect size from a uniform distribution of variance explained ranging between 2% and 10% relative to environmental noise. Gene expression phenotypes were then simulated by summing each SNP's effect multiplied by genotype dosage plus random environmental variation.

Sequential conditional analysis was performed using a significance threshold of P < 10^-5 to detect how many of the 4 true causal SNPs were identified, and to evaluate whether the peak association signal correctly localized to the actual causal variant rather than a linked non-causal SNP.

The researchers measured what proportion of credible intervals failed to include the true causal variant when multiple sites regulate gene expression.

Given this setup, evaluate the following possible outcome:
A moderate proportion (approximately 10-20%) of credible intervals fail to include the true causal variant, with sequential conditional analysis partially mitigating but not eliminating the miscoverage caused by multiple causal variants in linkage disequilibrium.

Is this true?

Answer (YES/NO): YES